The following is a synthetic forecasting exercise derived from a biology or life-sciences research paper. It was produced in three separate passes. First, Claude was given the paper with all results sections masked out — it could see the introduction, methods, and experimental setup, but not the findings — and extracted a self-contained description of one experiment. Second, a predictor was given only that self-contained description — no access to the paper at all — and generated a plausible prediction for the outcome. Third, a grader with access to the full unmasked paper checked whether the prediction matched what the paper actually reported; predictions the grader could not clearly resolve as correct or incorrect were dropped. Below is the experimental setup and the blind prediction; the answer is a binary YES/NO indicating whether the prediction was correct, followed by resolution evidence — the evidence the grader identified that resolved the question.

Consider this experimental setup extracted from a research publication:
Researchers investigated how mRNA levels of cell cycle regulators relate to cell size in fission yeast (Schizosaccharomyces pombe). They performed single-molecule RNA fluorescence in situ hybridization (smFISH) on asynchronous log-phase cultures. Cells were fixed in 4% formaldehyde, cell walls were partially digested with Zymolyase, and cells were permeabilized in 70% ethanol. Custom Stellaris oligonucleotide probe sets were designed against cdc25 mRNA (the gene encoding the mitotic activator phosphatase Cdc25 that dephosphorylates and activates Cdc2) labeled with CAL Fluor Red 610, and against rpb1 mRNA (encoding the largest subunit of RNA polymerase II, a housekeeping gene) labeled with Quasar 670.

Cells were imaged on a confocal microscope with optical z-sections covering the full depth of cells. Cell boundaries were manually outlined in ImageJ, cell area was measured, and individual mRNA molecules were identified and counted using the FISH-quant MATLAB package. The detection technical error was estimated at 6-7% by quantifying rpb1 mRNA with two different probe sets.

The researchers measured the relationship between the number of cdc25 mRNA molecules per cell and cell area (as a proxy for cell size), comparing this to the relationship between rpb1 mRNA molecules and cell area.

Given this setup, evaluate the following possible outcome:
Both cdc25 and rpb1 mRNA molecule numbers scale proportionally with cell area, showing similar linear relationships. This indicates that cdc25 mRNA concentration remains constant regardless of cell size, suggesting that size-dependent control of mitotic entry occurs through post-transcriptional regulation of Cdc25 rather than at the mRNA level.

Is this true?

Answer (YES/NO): NO